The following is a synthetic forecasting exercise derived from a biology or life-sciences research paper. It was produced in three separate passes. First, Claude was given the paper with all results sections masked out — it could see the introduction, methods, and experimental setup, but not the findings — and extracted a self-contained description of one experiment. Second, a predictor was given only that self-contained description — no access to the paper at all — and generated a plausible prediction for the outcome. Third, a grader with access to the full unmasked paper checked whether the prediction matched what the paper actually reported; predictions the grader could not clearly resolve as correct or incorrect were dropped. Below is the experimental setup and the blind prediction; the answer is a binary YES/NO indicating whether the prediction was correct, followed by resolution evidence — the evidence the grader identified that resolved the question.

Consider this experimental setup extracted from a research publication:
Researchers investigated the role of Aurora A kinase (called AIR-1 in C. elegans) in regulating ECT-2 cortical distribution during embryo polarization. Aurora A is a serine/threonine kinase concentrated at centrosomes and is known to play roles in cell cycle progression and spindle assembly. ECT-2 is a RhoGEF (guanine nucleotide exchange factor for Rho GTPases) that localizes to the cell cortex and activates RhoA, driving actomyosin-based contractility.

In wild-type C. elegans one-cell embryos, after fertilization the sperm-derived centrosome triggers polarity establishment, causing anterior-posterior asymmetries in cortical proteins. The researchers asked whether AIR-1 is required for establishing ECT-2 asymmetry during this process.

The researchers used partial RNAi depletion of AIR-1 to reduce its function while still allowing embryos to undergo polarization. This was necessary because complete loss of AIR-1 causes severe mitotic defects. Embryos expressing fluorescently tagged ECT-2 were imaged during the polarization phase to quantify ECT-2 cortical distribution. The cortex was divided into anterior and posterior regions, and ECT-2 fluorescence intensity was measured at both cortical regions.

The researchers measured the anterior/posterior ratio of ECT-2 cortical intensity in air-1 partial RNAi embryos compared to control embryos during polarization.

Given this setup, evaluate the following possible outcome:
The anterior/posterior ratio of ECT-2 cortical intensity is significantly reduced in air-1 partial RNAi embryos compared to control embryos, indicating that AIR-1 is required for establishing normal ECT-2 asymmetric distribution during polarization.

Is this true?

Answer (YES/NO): YES